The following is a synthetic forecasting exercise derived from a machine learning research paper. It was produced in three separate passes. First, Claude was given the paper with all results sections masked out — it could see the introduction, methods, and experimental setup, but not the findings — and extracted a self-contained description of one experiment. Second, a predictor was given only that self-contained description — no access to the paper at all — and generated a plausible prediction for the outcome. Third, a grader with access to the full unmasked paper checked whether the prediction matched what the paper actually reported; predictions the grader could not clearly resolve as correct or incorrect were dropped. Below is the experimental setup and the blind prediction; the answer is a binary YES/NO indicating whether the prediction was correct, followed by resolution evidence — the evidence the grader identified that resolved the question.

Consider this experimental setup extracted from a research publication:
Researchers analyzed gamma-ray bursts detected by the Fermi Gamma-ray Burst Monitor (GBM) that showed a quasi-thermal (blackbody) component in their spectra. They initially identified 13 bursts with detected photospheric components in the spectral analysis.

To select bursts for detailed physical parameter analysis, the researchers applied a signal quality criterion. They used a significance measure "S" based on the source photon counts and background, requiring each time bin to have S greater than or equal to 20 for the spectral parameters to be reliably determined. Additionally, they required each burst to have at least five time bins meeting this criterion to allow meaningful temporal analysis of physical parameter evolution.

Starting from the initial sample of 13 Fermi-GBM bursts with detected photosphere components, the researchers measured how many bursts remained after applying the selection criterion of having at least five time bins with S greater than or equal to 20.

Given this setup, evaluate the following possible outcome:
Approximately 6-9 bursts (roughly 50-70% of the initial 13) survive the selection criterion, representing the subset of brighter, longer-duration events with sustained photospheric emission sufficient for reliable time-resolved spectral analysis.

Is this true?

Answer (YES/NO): YES